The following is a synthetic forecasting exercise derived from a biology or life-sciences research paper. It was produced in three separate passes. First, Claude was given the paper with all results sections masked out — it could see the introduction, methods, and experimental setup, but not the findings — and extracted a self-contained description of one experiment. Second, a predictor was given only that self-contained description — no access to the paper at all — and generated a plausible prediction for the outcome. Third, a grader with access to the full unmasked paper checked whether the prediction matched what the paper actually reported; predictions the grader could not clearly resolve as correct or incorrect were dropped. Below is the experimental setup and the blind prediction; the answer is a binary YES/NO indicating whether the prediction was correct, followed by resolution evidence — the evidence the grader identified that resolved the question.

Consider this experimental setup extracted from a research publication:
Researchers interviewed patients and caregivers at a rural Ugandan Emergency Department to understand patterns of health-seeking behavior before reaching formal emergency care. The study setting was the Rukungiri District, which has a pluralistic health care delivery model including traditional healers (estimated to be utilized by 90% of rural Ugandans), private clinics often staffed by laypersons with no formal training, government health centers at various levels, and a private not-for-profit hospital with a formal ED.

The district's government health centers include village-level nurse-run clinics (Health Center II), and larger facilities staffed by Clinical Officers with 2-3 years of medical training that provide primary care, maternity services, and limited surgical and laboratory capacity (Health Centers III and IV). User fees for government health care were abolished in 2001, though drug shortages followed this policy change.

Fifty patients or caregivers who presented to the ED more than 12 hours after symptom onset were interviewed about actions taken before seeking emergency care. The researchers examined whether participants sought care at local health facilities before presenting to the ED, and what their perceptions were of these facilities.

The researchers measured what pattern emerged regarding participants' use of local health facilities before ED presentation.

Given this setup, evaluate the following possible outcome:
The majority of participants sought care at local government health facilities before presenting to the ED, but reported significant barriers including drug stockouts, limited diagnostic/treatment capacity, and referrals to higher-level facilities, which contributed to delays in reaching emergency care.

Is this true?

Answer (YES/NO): NO